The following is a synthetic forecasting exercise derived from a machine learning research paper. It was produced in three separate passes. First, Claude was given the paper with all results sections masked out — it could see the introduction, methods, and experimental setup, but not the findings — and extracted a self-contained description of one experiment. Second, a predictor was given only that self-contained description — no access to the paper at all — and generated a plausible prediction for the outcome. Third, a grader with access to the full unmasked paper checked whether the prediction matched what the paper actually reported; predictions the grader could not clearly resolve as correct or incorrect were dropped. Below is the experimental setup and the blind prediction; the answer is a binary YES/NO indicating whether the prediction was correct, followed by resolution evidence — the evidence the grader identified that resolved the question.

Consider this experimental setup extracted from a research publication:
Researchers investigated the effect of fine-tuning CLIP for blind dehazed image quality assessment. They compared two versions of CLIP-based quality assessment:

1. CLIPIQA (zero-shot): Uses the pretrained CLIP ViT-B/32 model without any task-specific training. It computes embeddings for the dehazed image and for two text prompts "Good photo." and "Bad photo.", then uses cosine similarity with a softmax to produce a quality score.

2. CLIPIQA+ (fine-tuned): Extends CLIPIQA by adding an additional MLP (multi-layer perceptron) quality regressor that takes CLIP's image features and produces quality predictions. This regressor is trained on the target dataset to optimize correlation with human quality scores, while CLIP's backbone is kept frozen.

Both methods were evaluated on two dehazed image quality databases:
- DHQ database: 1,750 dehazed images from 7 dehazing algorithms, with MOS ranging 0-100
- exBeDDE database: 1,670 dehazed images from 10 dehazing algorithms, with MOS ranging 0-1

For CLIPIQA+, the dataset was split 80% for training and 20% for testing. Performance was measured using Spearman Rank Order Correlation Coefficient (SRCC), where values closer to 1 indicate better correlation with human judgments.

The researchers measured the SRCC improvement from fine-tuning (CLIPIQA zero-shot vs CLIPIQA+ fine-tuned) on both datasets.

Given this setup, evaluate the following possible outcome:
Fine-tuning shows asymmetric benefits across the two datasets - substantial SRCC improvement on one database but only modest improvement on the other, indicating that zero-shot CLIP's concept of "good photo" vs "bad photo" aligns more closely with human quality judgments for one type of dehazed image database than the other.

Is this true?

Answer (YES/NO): NO